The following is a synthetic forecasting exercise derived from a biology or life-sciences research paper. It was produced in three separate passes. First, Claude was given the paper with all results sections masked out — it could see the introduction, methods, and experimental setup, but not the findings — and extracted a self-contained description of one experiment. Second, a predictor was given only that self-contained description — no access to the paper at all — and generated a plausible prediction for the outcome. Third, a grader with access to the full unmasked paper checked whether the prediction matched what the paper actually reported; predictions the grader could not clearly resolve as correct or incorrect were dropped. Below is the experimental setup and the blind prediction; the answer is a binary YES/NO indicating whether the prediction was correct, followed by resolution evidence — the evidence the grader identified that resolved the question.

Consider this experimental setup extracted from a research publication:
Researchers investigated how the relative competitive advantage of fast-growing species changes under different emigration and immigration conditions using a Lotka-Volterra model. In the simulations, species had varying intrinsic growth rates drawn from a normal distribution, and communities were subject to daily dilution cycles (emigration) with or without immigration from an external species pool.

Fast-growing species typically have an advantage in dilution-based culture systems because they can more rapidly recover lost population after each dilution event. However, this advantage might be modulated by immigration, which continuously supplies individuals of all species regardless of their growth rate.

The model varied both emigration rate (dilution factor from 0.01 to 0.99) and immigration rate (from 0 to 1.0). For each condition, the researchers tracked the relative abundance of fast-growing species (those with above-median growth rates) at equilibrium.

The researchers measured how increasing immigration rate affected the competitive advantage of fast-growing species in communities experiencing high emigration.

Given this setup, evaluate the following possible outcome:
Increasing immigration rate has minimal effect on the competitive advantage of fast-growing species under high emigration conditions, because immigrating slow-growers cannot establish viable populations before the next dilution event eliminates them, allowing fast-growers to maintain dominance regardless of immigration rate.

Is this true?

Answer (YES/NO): NO